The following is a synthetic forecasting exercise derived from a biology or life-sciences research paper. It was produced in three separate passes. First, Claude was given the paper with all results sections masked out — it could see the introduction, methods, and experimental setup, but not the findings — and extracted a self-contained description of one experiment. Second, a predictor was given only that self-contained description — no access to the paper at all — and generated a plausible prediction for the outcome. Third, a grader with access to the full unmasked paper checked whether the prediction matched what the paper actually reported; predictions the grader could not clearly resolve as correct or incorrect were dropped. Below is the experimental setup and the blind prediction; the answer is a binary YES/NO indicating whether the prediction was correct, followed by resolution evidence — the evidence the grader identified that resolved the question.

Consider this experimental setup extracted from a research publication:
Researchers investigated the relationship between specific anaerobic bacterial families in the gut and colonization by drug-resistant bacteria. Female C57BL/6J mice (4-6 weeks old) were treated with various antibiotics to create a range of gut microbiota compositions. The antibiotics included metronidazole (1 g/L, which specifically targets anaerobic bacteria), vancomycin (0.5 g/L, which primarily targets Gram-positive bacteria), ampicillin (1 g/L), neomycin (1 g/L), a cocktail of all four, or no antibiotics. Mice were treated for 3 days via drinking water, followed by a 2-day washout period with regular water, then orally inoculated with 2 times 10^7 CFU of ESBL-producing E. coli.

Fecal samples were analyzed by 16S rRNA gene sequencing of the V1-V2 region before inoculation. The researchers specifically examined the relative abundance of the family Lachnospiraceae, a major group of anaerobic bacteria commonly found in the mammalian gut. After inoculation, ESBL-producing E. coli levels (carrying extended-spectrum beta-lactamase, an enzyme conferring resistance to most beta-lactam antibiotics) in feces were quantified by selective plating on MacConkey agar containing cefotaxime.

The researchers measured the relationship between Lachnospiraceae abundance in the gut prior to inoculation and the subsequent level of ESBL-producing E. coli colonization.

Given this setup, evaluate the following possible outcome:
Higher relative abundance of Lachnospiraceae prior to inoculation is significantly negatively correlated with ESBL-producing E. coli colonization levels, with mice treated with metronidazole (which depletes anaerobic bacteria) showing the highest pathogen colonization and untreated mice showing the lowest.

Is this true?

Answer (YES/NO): NO